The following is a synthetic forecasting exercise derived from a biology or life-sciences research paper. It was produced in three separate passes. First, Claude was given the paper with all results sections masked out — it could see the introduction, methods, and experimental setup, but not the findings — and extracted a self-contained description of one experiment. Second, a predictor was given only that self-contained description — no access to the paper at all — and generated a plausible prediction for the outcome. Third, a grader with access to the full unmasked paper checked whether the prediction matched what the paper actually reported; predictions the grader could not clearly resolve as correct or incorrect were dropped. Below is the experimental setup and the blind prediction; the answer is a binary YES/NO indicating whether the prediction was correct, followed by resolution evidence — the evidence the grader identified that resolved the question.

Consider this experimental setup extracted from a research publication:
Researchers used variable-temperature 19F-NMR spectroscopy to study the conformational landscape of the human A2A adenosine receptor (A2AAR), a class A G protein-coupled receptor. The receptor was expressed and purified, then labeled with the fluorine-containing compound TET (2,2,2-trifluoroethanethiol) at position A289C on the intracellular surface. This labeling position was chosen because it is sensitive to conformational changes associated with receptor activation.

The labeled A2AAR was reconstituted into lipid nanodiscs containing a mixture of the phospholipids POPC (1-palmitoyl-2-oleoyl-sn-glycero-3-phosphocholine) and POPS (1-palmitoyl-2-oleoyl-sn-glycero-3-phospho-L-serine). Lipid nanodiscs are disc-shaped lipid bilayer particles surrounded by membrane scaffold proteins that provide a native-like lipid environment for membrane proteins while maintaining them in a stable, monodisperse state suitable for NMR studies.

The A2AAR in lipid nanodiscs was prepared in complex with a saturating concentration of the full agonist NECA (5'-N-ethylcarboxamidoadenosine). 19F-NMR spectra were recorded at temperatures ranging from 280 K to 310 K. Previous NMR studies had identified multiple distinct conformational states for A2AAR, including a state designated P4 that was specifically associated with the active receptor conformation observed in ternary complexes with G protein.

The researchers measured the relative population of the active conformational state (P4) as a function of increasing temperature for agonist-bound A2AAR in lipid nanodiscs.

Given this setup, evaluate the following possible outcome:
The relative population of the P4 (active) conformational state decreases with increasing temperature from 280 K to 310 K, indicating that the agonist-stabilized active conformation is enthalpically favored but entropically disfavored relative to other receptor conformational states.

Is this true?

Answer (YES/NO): NO